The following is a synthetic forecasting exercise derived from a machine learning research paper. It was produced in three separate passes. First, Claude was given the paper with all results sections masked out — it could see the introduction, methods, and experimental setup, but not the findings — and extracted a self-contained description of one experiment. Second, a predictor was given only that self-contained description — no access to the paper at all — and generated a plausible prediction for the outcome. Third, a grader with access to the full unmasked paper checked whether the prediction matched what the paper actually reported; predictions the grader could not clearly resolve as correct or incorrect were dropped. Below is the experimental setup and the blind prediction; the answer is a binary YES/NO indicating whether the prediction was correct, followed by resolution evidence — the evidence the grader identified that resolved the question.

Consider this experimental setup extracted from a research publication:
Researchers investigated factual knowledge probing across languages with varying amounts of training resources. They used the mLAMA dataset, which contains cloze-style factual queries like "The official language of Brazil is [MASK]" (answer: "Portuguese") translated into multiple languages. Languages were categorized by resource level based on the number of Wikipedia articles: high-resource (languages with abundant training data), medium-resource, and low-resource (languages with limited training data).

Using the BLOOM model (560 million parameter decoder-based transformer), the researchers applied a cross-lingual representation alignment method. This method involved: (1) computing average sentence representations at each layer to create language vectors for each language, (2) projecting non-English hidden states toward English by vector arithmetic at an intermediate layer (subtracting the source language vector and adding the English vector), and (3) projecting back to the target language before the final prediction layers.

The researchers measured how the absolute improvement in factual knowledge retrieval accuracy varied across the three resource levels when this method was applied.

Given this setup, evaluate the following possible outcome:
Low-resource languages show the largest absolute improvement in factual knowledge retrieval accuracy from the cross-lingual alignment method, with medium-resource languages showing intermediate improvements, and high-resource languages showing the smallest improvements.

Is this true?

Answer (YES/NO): NO